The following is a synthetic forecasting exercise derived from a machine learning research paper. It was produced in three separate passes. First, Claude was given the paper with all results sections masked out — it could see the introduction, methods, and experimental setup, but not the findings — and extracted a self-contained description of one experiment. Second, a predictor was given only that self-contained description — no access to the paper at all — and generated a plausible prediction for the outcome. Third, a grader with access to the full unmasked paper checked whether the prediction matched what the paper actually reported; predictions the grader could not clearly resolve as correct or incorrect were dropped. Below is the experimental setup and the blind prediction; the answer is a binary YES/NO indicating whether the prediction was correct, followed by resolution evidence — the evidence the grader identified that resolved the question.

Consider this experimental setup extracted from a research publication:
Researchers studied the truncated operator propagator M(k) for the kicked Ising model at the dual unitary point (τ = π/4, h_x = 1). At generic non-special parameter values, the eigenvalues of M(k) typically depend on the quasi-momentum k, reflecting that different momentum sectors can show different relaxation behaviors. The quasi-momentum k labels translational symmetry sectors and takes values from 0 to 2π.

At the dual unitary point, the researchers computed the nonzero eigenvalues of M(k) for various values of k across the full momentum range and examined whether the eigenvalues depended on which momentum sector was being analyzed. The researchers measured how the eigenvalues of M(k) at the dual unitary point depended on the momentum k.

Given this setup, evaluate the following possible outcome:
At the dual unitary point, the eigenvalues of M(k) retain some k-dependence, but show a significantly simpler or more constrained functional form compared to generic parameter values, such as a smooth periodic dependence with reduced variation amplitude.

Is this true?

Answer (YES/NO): NO